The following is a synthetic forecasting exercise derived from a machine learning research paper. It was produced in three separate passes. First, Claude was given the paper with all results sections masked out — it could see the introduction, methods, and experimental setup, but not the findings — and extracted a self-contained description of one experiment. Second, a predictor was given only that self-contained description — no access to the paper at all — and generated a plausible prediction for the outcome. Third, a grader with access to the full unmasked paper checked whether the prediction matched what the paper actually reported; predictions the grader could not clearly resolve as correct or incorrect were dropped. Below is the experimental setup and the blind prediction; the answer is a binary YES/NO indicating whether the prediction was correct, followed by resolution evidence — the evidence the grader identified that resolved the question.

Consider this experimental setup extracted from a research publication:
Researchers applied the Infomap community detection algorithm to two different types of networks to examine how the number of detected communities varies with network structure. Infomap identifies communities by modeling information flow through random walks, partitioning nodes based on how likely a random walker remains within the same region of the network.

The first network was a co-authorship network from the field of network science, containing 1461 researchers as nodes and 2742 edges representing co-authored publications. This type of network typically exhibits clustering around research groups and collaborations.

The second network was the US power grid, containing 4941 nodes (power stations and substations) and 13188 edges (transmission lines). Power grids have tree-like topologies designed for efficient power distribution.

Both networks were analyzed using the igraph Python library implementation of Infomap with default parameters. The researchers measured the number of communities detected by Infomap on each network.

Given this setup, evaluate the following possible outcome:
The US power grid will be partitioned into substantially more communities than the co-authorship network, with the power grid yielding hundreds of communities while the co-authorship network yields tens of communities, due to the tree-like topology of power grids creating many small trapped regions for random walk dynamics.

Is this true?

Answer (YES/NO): NO